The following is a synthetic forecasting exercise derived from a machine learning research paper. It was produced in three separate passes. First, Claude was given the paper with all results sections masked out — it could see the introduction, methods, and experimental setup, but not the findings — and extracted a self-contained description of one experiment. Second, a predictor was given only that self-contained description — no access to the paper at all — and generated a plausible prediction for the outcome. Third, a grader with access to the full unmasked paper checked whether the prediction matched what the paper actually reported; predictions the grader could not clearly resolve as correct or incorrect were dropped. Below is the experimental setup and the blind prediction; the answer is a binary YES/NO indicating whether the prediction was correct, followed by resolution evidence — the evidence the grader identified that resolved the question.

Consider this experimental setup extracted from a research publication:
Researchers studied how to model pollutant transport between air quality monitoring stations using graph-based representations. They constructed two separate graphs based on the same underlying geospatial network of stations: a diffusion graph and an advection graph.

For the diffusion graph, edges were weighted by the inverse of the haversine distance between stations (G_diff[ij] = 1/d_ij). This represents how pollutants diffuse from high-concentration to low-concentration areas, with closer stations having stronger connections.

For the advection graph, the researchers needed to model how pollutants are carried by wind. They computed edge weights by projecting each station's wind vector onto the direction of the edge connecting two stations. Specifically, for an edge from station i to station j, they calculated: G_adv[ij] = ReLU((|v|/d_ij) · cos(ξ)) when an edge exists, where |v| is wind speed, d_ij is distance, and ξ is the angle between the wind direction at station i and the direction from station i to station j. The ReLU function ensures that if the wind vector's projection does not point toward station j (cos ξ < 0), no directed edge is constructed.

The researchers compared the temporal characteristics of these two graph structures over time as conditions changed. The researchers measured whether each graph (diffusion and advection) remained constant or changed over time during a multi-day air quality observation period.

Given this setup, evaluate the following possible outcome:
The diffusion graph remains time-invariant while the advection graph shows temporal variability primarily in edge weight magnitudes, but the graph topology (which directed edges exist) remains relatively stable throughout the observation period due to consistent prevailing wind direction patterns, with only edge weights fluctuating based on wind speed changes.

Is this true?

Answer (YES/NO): NO